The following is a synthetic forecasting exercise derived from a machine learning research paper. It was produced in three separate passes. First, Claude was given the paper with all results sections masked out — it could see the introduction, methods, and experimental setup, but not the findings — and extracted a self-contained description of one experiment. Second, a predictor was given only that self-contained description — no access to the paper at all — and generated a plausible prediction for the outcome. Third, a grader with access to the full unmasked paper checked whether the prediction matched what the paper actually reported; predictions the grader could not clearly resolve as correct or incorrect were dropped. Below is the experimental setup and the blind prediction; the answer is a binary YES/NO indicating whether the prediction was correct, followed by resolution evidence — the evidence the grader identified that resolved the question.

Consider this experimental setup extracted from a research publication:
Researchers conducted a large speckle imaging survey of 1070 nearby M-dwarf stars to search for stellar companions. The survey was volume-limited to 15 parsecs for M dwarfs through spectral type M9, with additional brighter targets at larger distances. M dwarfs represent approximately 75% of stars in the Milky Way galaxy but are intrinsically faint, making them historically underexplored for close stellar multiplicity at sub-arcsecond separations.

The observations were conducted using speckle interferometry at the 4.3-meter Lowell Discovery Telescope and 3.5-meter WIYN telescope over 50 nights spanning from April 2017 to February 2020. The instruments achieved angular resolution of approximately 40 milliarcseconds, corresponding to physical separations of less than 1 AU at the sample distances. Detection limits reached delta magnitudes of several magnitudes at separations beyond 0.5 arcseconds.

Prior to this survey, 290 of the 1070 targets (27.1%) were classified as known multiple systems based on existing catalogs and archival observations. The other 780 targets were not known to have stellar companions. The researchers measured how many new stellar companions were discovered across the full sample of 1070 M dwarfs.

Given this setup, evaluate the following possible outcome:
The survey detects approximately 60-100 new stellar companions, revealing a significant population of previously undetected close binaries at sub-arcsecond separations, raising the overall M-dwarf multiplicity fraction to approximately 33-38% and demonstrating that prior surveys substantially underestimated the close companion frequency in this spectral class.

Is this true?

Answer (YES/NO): NO